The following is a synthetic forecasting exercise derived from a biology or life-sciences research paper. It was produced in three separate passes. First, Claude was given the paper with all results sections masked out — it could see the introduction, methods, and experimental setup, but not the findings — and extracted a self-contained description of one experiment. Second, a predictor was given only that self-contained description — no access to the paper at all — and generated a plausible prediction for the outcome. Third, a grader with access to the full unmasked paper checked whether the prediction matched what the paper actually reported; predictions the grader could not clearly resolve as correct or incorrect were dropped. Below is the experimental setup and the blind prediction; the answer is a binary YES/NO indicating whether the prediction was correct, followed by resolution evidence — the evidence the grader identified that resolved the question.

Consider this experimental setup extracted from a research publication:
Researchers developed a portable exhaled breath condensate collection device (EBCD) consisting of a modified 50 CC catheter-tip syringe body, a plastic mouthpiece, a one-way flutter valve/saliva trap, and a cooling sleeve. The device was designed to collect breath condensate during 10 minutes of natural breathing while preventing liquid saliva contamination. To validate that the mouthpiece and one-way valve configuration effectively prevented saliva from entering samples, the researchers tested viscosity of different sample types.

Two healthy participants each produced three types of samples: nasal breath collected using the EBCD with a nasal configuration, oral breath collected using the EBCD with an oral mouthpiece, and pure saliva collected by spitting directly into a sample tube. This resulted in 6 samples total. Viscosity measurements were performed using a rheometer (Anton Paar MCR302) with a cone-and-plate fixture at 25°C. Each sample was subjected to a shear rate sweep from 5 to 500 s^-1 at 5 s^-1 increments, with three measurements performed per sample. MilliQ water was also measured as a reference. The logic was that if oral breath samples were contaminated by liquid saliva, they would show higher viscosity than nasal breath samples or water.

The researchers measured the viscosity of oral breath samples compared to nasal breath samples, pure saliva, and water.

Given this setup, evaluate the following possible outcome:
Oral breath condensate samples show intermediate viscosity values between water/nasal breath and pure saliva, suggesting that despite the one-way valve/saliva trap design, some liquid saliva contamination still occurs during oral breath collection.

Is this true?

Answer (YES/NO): NO